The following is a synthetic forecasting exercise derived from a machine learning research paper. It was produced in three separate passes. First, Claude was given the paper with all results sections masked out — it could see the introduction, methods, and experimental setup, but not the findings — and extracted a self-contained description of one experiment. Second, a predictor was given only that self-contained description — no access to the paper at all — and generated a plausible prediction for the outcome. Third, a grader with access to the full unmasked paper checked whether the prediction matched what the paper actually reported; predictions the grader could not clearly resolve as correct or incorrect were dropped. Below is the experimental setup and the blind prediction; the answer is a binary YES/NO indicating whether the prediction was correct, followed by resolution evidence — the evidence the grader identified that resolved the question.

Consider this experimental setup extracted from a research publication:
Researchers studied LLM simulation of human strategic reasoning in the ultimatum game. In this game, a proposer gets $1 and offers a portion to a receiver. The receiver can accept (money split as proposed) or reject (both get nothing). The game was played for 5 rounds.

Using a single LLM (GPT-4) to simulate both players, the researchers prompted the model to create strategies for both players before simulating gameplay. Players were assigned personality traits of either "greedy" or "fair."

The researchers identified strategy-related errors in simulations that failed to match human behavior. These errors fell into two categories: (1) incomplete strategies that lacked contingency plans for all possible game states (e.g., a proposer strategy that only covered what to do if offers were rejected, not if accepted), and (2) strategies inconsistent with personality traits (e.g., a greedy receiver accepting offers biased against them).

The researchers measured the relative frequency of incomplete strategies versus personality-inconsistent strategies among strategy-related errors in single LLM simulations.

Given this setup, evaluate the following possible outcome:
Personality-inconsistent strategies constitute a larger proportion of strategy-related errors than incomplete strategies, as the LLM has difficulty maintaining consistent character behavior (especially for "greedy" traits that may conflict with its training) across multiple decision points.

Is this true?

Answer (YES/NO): NO